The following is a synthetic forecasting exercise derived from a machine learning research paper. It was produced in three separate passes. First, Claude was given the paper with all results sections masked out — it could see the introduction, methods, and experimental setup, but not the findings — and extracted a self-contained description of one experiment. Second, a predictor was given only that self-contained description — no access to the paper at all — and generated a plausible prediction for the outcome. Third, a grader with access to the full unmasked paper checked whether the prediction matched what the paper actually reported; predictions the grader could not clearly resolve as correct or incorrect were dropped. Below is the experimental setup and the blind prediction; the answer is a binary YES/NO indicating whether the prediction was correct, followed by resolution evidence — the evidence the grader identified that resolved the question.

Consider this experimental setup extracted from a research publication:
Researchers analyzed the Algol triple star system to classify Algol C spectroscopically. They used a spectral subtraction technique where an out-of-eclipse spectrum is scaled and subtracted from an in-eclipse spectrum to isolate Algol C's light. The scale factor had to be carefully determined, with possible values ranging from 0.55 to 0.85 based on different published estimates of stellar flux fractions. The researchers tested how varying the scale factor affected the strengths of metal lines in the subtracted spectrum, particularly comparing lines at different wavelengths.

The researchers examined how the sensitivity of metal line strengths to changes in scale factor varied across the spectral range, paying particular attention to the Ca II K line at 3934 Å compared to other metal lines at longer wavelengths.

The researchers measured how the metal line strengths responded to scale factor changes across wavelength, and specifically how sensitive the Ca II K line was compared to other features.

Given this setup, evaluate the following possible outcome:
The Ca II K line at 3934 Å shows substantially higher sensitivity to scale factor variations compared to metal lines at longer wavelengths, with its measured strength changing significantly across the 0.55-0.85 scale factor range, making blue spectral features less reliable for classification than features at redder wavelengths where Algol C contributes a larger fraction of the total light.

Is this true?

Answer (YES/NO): YES